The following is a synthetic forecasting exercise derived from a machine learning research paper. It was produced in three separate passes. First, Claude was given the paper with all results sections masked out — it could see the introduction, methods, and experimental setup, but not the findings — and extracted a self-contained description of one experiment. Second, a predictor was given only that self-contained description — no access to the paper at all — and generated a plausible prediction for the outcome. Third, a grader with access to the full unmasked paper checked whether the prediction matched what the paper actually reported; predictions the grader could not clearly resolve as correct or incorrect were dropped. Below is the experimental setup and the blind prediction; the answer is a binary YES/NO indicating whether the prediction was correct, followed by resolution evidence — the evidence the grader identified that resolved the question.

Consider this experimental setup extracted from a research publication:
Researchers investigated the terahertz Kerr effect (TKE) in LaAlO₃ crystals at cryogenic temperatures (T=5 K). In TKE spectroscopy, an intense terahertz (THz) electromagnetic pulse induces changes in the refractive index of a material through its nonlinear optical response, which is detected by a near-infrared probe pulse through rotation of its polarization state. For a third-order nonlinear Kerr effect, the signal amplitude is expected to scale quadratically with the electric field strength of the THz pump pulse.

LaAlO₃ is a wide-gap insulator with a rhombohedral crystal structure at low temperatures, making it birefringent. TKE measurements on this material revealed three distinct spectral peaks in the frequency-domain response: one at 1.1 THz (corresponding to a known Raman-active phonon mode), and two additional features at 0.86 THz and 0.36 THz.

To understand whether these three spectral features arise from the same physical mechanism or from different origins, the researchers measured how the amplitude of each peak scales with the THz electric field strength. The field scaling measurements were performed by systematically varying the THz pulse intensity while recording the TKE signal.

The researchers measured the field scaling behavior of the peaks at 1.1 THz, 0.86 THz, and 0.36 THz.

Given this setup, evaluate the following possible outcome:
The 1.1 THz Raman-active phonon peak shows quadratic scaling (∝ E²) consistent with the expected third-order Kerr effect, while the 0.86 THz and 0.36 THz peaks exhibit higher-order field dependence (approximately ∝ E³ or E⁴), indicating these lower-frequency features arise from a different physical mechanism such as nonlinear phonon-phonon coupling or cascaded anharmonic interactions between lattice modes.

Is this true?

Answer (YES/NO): NO